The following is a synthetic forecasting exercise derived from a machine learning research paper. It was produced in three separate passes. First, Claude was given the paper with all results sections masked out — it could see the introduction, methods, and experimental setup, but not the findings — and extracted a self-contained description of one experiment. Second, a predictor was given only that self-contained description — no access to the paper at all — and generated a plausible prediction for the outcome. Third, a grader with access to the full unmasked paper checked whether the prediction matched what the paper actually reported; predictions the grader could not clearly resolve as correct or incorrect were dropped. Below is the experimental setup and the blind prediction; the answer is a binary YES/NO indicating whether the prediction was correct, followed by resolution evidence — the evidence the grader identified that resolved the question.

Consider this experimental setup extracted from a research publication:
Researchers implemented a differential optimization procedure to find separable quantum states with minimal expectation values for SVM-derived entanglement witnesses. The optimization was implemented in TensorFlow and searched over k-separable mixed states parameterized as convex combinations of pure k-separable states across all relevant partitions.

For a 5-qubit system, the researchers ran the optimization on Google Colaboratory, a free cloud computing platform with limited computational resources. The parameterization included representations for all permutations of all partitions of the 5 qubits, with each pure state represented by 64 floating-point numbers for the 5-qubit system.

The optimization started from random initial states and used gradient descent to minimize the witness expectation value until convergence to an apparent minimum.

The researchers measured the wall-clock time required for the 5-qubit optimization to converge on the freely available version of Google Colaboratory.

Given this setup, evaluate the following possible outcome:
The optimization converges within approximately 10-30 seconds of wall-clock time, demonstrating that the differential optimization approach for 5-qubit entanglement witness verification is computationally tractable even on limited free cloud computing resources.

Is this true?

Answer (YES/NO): NO